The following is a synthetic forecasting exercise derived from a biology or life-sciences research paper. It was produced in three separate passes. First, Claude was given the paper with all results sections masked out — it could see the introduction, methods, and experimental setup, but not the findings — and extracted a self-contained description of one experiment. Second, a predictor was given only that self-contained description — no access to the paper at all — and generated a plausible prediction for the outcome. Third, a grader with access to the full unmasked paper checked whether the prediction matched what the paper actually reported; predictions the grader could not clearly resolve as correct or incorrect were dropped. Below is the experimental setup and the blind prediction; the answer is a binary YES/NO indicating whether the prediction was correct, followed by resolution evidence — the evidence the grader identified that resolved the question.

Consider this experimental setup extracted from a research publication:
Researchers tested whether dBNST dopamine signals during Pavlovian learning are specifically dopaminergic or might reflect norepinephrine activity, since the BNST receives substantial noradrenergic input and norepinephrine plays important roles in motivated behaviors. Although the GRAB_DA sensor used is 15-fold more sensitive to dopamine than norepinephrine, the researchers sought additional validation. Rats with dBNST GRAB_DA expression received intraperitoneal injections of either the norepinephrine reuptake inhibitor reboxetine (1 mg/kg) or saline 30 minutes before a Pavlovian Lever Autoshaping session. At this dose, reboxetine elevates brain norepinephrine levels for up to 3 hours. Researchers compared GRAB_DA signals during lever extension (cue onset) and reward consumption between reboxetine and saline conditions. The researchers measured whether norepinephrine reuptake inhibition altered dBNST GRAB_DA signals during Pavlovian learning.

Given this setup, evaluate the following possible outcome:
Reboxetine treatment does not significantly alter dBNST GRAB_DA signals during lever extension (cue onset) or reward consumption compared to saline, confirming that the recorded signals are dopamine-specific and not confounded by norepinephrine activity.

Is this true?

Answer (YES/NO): YES